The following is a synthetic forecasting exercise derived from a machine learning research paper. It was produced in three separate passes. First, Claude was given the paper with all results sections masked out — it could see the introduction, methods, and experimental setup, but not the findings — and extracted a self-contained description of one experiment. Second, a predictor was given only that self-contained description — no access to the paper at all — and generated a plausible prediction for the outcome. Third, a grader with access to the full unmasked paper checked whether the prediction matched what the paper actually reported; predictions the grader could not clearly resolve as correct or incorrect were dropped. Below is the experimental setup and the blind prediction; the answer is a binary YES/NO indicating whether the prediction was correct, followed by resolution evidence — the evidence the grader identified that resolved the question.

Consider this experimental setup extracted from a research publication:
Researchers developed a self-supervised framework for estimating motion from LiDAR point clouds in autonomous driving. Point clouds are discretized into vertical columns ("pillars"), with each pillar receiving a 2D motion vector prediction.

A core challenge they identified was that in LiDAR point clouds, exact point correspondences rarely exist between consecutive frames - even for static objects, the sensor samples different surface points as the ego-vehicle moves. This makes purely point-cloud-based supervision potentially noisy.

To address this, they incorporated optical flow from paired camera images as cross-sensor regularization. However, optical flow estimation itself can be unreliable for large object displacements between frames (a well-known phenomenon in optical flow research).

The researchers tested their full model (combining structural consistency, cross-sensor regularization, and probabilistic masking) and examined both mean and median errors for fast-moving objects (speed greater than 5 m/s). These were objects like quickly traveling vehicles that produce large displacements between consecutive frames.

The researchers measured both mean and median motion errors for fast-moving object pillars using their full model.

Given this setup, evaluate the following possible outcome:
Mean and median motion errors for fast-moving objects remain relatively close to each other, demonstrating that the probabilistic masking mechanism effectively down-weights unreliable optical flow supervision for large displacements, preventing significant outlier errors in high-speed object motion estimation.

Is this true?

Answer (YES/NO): NO